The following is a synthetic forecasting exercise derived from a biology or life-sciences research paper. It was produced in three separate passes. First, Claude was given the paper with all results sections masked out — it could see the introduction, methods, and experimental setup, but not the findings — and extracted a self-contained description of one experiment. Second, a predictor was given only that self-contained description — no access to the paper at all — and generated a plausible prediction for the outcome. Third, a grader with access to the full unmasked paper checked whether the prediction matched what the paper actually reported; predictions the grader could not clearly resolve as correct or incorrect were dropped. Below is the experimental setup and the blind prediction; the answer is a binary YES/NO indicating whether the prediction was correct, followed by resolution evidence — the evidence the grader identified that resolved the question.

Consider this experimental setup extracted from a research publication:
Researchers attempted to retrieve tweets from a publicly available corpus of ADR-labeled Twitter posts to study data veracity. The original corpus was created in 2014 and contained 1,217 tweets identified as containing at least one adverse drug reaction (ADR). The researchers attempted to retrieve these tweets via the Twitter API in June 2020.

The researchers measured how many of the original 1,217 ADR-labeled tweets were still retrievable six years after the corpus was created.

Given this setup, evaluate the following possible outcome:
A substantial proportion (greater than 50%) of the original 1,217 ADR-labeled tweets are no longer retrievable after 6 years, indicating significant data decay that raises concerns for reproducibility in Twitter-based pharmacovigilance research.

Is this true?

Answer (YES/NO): YES